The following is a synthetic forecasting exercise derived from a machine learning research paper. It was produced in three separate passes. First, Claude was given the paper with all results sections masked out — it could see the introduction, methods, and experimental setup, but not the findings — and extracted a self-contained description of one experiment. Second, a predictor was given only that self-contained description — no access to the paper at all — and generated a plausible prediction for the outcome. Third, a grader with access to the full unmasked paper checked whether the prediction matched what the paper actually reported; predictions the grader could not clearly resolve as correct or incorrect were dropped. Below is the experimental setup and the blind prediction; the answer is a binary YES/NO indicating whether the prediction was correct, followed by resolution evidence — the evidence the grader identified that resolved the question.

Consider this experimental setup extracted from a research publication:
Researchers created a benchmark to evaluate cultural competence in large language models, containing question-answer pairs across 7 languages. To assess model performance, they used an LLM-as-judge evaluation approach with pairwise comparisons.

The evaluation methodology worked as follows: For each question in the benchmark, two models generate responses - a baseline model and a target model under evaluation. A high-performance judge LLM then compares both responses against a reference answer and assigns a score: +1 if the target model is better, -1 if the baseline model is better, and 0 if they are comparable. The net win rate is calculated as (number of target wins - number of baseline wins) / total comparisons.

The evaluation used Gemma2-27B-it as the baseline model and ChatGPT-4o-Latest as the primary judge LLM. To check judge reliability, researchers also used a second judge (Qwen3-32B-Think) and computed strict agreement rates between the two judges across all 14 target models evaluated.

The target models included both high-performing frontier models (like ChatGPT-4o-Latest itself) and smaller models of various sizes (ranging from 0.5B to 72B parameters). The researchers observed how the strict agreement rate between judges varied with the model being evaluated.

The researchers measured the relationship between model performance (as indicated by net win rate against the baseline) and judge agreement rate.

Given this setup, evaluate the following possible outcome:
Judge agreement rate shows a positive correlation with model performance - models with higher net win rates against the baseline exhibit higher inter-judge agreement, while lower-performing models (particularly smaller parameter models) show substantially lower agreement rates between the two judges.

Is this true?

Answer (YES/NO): NO